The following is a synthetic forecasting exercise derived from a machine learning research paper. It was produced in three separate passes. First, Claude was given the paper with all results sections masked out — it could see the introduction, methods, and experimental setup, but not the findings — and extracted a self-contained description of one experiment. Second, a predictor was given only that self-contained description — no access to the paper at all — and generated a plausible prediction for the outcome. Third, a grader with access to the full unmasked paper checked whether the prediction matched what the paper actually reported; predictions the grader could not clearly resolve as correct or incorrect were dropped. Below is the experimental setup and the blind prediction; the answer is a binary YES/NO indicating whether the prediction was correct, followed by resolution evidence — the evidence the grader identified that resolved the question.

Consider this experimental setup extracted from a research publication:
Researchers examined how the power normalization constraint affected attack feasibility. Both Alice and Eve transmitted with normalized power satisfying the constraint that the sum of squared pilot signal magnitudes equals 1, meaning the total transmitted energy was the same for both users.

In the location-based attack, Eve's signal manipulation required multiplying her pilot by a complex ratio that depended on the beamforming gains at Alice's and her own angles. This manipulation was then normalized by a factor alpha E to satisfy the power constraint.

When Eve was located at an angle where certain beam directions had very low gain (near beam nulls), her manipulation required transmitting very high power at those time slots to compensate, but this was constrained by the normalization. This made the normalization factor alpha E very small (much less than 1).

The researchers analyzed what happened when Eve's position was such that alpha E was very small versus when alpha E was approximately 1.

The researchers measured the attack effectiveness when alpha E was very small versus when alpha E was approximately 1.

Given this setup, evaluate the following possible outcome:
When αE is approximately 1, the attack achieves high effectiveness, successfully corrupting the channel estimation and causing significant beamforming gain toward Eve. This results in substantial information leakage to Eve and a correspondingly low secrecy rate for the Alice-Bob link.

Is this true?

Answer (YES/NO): NO